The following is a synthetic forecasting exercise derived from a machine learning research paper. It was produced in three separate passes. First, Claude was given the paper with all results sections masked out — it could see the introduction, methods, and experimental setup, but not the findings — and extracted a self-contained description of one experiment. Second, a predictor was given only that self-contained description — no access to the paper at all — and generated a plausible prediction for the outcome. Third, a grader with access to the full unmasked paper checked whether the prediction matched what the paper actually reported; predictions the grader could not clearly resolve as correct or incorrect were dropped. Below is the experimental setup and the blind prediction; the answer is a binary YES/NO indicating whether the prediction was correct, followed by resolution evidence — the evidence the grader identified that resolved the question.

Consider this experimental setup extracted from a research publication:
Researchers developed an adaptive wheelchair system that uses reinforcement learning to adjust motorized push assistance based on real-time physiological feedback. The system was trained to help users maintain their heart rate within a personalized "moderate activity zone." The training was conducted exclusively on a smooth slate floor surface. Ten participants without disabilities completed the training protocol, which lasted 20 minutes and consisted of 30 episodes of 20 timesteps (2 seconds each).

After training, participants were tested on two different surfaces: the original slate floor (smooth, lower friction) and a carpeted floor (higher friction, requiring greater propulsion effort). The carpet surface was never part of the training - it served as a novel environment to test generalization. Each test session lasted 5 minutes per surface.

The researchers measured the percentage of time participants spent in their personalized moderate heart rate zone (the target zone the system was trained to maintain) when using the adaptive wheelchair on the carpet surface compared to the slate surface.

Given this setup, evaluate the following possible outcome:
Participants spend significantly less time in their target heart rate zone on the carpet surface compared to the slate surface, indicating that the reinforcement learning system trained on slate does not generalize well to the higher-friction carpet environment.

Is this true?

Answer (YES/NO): NO